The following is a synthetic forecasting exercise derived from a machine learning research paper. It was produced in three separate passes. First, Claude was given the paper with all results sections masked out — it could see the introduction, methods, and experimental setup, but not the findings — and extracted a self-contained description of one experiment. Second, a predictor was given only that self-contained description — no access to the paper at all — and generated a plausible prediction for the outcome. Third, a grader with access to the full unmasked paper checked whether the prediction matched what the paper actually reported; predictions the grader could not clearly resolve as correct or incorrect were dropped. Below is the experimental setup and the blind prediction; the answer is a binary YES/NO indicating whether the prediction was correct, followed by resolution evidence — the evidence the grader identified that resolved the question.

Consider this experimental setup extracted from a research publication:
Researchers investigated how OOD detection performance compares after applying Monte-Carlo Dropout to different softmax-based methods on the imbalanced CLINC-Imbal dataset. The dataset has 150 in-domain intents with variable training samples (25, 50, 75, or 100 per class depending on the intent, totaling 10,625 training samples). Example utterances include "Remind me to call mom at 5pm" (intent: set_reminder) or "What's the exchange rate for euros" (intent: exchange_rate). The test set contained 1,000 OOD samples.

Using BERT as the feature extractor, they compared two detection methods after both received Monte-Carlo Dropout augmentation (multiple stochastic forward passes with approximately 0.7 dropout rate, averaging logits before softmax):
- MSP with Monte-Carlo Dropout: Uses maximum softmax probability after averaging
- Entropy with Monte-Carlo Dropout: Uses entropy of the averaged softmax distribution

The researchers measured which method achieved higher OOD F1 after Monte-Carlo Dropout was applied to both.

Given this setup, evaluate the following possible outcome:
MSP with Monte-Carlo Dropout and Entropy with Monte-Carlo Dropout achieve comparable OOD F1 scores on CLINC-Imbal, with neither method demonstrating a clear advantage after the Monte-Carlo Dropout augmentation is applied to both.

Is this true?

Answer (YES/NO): NO